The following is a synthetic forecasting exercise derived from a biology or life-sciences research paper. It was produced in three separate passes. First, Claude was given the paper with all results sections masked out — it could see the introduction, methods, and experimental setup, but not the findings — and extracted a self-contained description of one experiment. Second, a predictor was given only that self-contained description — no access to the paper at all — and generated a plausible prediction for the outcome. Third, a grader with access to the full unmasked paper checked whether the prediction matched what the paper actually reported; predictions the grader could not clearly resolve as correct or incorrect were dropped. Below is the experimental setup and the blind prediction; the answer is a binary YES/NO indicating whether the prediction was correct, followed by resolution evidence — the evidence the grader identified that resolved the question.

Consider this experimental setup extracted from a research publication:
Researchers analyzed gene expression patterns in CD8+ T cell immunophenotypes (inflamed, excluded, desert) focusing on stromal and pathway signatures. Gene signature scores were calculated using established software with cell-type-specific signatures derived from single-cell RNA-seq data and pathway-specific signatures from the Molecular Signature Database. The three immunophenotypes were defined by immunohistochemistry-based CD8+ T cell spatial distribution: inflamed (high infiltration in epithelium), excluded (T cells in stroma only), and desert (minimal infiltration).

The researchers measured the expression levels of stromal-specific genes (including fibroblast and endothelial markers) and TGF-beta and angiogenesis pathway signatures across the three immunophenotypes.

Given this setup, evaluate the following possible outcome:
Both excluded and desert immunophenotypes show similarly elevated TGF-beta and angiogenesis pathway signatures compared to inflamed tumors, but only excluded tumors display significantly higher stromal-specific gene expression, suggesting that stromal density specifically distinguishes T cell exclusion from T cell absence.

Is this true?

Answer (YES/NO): NO